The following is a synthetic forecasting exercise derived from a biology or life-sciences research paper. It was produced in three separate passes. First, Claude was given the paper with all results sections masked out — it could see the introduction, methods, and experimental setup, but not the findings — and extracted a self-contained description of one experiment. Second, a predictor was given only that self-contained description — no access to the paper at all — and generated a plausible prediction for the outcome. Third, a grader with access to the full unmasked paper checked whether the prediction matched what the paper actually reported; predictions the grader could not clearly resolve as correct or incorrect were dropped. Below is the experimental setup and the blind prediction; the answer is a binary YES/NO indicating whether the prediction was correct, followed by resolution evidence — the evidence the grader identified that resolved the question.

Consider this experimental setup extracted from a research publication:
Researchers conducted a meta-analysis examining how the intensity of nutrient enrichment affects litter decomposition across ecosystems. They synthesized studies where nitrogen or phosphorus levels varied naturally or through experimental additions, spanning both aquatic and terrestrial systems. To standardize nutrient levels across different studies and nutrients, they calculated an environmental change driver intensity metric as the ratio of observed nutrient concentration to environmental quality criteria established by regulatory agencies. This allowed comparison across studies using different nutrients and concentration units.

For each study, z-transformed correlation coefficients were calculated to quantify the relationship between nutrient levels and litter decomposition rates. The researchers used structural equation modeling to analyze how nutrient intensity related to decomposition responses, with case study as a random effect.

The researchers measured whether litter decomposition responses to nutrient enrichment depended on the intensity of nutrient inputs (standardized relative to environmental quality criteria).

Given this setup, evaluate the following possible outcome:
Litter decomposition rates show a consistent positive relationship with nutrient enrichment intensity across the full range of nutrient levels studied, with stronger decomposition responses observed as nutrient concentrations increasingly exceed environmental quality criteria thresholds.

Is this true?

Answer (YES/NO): NO